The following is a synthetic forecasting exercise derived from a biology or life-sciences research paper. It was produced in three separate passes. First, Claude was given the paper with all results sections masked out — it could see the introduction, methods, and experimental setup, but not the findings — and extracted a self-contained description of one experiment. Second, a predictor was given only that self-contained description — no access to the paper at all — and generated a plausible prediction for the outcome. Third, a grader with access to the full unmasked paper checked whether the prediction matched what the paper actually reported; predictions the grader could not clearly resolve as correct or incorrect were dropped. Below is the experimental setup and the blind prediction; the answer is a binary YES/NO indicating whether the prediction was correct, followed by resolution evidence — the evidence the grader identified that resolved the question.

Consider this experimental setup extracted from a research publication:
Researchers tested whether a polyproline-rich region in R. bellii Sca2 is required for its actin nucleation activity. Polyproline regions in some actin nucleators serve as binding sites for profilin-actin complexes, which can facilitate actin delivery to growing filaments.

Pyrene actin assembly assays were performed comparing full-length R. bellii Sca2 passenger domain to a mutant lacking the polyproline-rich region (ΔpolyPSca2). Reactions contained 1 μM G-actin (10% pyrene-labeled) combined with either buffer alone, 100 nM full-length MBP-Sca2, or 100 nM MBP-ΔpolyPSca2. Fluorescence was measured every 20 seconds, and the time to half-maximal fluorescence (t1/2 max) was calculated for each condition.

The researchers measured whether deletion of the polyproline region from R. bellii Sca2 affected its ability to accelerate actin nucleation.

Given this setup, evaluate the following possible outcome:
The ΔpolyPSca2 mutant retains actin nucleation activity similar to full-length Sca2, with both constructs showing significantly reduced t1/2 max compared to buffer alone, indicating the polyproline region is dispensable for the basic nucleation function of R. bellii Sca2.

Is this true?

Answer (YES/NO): YES